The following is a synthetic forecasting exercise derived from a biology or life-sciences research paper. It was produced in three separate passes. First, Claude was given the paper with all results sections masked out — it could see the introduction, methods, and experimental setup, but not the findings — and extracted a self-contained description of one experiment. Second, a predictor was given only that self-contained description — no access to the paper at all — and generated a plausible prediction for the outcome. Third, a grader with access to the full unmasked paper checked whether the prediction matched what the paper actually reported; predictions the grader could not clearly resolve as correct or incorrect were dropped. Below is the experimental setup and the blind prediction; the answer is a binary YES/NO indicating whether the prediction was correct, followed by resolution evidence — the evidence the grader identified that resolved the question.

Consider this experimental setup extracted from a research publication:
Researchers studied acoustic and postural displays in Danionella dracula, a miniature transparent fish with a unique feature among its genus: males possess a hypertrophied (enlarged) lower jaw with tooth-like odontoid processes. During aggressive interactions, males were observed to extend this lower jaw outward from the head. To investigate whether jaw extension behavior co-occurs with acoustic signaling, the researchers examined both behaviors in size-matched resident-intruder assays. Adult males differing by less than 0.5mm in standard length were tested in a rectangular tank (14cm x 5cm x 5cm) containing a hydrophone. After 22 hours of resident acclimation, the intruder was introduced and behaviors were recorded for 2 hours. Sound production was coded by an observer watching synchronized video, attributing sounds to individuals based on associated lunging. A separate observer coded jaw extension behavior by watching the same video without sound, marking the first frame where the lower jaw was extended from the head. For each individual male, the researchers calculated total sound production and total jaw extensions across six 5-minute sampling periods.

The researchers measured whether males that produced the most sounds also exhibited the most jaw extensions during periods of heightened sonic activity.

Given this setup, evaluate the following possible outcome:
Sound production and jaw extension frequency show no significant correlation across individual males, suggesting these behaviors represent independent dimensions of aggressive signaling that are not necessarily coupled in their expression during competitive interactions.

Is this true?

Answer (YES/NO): NO